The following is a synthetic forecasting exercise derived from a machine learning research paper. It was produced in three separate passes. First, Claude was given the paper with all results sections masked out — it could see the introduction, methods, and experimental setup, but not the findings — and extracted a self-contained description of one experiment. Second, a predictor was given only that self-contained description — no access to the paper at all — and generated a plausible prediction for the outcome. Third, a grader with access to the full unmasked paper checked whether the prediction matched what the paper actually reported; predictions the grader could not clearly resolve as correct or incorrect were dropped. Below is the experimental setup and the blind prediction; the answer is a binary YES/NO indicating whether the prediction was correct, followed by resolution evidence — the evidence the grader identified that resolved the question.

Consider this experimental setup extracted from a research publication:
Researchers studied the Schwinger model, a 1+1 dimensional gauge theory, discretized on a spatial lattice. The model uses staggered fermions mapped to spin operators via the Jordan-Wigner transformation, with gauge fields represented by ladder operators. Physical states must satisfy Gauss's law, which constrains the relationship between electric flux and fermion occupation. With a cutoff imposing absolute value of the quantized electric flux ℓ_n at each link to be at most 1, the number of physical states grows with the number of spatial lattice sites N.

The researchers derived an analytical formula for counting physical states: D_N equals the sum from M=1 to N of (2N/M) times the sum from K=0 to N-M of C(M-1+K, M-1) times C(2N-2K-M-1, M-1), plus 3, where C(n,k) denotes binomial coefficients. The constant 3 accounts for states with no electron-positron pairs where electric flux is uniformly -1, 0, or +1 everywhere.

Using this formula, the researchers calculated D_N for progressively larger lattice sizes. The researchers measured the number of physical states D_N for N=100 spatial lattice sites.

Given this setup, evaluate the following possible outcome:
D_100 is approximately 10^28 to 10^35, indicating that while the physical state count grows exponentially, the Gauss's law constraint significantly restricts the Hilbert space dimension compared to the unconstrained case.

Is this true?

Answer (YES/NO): NO